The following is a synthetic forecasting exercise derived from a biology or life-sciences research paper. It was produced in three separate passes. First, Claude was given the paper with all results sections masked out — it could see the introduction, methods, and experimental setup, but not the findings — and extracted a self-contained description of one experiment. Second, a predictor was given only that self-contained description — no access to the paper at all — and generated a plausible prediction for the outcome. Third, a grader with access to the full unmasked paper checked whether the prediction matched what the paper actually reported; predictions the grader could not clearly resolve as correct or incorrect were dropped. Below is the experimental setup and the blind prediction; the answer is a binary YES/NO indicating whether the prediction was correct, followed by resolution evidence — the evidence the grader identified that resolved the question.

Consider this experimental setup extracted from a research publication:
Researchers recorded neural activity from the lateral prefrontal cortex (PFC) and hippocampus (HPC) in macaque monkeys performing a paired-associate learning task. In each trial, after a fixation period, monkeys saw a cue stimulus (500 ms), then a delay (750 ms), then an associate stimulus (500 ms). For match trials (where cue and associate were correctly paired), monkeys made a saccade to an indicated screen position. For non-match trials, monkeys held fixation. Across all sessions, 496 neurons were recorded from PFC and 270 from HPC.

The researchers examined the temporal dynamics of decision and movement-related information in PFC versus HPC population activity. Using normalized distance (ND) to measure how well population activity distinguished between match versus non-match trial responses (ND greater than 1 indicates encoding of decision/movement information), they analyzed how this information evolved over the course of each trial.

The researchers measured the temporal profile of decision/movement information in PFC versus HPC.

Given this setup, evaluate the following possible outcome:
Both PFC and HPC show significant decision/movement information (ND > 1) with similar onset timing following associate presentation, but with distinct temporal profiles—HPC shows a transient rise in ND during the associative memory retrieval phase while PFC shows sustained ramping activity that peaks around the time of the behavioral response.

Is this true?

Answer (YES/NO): NO